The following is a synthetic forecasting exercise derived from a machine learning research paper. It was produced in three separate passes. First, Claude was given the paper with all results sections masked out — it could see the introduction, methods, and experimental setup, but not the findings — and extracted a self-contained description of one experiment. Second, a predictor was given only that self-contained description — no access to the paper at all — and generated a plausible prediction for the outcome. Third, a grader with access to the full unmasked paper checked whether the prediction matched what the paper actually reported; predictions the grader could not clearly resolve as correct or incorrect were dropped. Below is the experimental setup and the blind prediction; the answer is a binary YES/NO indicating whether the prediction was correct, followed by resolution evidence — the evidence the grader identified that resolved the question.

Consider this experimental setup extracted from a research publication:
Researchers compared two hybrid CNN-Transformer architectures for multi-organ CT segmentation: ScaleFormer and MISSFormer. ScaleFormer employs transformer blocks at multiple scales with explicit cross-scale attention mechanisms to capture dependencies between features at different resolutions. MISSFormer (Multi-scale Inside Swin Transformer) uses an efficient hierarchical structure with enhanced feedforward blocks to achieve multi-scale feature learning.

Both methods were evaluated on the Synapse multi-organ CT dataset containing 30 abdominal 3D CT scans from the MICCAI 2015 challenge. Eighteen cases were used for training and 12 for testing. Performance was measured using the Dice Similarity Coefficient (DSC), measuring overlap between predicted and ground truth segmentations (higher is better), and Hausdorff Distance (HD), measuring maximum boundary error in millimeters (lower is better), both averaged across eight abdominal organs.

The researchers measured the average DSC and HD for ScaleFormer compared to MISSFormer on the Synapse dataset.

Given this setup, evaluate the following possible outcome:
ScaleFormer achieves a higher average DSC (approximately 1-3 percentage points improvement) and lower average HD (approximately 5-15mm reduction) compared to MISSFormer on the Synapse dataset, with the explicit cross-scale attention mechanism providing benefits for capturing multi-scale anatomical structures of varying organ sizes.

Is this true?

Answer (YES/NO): NO